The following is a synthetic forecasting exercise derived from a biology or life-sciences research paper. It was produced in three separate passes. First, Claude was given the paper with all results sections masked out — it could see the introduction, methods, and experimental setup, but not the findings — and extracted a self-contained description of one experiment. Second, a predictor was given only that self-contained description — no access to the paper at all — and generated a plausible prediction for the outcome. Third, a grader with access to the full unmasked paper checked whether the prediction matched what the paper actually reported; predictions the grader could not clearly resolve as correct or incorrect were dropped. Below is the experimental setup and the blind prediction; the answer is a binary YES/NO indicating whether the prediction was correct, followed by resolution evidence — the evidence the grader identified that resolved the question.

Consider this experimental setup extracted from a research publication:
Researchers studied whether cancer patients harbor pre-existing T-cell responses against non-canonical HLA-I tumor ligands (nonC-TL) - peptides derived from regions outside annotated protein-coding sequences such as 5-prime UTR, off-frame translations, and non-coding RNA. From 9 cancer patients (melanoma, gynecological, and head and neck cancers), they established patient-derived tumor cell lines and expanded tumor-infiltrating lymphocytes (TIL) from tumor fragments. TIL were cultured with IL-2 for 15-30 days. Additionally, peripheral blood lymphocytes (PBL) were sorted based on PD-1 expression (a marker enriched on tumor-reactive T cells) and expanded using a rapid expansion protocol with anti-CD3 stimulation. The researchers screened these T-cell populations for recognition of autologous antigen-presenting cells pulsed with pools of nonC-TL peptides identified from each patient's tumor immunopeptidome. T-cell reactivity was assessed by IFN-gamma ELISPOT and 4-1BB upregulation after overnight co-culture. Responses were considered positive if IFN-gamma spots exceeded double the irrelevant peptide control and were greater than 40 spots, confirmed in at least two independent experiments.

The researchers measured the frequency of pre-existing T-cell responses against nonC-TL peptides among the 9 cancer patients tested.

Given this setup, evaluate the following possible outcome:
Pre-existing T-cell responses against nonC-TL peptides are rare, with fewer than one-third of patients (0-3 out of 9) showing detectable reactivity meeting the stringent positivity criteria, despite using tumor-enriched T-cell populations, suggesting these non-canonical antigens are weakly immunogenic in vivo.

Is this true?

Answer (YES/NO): YES